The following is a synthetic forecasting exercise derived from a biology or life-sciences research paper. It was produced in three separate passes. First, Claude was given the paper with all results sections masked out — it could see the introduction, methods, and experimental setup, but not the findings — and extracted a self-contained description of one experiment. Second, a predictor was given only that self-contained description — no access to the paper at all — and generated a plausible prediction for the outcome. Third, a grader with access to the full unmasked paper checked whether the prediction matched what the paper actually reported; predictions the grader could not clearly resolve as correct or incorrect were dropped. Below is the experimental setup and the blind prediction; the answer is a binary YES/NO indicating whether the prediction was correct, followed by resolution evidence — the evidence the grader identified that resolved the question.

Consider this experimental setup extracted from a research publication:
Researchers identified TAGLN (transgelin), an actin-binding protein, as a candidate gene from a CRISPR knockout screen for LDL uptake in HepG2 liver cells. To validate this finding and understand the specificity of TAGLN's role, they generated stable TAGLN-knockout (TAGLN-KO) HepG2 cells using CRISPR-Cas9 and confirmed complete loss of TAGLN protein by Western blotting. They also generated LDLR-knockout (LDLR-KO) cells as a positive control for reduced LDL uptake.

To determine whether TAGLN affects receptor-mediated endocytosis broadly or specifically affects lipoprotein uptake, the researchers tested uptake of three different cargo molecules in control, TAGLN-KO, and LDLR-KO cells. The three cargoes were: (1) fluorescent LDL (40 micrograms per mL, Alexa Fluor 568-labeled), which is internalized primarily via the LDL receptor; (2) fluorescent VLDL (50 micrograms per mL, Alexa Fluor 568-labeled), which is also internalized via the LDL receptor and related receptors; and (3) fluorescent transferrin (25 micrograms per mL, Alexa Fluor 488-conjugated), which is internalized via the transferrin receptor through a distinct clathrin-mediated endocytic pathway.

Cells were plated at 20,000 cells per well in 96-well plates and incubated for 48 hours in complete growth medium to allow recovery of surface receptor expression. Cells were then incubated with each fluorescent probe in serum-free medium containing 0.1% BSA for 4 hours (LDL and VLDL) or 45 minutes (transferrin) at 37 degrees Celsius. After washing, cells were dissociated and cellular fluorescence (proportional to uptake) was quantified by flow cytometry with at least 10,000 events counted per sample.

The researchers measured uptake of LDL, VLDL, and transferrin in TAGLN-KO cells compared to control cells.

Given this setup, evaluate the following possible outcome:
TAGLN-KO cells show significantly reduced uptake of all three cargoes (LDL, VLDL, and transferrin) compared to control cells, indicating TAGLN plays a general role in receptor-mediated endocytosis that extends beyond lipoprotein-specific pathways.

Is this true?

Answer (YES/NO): YES